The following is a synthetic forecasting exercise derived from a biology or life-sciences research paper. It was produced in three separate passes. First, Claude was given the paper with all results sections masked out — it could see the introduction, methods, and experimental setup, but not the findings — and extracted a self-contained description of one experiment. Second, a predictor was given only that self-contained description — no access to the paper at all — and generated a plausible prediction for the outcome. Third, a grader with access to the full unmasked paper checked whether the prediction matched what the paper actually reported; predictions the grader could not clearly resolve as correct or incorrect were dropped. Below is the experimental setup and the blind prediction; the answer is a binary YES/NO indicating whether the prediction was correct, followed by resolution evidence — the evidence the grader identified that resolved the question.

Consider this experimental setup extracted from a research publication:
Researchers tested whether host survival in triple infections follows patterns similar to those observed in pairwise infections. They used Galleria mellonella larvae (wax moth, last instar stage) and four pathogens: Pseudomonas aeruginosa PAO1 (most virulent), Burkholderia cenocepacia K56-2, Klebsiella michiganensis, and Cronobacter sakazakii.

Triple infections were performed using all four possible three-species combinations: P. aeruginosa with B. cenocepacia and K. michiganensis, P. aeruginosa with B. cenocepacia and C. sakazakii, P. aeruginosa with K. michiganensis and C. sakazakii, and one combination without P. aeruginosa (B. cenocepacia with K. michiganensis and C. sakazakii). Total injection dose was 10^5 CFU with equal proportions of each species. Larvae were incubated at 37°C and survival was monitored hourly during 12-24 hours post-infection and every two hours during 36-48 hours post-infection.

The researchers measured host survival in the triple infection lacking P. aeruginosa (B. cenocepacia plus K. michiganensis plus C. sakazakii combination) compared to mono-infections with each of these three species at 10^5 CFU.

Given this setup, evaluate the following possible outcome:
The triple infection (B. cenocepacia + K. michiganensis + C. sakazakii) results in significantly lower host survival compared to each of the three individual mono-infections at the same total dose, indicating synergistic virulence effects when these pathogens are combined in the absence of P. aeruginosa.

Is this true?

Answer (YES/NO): NO